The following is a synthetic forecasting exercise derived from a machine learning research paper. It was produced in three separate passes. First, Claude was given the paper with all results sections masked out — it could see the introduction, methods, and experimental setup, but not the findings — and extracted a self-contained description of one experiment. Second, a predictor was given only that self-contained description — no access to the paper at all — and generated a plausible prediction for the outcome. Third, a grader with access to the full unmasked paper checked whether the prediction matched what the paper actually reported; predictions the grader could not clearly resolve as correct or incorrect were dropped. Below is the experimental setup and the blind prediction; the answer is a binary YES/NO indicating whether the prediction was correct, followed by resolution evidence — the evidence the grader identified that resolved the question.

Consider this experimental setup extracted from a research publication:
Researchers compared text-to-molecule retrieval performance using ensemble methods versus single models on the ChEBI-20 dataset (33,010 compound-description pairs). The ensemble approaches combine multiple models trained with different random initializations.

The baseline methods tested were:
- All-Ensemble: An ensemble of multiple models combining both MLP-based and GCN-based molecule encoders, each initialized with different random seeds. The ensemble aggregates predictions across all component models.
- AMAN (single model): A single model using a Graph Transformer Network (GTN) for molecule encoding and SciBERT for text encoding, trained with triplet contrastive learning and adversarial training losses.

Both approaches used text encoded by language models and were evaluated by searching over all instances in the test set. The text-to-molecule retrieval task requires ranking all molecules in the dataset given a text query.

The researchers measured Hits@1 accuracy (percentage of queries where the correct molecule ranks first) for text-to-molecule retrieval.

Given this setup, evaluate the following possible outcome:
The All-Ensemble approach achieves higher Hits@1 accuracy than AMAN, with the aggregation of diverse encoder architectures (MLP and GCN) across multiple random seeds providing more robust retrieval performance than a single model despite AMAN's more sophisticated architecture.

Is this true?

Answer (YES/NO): NO